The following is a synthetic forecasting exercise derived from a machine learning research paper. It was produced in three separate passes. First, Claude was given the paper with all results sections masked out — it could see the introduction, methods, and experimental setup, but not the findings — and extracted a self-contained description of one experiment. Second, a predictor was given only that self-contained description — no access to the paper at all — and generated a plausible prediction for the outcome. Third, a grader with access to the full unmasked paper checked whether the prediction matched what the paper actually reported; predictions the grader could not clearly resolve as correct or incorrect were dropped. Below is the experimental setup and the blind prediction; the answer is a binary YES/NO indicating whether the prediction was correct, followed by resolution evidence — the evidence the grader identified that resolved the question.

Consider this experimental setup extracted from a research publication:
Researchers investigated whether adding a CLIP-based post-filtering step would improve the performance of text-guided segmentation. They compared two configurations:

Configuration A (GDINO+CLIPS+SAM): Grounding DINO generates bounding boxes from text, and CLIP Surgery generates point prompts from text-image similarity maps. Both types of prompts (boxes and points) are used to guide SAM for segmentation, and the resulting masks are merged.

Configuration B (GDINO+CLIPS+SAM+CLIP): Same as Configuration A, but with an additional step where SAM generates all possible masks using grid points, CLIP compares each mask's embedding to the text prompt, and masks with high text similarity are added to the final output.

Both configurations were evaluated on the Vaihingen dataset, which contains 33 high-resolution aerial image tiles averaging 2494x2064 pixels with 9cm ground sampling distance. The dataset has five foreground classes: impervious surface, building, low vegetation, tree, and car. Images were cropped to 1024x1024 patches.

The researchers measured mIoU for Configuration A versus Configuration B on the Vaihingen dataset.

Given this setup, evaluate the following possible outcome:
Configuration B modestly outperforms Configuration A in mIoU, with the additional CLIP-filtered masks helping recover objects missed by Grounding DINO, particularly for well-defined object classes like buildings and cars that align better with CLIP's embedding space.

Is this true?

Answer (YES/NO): NO